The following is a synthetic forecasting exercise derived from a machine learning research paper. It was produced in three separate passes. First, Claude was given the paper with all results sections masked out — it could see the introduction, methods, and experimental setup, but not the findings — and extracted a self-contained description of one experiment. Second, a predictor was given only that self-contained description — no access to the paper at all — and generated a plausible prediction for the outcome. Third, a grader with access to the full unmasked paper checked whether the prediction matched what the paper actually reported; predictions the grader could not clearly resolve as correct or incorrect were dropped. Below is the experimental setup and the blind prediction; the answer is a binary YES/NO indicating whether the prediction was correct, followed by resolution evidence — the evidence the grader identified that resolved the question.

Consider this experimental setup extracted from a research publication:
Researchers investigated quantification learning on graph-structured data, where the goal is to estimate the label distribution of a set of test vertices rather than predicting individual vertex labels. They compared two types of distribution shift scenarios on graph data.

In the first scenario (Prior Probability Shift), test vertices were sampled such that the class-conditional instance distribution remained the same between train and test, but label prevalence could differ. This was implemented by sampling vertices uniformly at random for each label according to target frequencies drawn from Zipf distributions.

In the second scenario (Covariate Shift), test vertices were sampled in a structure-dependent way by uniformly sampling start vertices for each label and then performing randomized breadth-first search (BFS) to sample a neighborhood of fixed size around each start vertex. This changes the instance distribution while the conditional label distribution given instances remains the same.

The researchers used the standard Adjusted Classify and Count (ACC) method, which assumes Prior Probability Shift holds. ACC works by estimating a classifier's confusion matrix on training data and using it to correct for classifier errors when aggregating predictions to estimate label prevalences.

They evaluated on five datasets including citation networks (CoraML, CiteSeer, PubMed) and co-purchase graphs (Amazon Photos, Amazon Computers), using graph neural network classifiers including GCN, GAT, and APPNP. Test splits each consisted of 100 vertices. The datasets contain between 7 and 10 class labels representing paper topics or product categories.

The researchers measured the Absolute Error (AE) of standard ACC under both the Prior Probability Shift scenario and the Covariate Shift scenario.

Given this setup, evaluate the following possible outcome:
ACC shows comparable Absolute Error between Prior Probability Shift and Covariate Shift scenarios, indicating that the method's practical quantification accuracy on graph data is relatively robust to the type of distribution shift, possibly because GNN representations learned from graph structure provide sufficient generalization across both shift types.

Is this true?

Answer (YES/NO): NO